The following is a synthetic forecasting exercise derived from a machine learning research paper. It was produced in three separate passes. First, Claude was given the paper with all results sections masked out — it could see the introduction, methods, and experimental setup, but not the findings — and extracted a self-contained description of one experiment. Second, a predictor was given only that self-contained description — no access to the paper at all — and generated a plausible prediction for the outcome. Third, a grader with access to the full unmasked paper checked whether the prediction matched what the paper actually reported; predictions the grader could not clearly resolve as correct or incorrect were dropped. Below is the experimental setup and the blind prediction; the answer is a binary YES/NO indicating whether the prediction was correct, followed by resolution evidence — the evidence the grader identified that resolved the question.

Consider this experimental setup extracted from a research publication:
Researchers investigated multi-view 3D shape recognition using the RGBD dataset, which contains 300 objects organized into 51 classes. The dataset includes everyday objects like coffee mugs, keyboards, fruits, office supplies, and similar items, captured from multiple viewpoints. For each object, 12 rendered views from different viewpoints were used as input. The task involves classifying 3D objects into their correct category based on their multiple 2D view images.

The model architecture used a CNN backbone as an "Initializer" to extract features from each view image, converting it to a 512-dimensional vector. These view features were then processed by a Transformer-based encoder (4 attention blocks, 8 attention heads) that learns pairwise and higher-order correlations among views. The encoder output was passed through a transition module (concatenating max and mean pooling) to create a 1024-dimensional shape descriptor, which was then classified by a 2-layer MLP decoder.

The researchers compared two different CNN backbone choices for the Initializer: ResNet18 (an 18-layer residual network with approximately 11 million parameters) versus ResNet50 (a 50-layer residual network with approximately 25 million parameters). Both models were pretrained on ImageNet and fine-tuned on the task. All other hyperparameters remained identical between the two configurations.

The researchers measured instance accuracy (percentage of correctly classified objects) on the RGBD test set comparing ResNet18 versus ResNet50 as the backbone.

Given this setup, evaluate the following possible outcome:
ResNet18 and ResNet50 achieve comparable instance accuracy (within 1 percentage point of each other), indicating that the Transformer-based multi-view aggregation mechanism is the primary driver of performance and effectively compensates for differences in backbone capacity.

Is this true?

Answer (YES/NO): NO